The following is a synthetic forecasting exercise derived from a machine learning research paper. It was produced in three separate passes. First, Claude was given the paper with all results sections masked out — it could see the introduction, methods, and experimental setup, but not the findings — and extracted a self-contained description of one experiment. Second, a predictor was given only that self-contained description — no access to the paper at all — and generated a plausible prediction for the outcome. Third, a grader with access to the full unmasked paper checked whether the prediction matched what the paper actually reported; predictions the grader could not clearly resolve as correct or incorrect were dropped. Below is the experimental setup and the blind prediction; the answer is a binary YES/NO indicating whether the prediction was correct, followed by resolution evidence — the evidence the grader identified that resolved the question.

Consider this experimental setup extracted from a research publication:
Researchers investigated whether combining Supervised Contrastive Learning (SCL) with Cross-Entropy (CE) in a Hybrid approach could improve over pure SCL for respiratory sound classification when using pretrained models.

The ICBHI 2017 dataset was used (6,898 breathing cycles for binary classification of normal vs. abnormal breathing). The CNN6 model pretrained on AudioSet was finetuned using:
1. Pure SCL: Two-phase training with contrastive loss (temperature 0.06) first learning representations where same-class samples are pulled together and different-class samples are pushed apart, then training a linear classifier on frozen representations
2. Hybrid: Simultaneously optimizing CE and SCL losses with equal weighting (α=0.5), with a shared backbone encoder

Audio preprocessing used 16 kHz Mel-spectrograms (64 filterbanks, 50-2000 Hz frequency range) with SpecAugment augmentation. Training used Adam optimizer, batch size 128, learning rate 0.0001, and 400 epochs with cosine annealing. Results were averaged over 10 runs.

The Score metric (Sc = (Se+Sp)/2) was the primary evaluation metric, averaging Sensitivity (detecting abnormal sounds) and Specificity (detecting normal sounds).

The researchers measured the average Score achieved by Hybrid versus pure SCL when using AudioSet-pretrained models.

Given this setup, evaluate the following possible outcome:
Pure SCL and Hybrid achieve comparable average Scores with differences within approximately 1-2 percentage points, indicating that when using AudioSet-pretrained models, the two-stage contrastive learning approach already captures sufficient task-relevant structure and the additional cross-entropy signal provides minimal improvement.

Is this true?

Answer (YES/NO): YES